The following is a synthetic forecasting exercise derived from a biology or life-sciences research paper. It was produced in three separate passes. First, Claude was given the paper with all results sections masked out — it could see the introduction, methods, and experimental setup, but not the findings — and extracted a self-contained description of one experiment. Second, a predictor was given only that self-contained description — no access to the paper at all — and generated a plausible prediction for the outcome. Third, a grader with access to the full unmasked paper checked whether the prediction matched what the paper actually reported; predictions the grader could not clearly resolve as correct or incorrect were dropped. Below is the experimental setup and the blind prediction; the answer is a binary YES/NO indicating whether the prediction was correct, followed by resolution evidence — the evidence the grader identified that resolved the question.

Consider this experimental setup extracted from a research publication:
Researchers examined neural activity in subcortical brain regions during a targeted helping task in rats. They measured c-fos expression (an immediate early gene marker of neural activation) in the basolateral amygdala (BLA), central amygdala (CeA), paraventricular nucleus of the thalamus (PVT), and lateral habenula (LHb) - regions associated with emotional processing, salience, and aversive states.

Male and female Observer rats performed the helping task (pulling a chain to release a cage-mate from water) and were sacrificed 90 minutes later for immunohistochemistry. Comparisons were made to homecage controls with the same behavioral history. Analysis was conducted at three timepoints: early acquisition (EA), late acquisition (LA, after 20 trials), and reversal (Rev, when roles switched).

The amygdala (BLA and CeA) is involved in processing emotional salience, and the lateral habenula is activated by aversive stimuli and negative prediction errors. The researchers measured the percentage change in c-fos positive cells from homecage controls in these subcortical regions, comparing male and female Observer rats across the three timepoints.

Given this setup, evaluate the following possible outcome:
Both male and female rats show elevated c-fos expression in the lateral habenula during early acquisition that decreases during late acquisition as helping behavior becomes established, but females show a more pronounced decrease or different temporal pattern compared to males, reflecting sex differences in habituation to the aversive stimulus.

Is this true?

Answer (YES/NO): NO